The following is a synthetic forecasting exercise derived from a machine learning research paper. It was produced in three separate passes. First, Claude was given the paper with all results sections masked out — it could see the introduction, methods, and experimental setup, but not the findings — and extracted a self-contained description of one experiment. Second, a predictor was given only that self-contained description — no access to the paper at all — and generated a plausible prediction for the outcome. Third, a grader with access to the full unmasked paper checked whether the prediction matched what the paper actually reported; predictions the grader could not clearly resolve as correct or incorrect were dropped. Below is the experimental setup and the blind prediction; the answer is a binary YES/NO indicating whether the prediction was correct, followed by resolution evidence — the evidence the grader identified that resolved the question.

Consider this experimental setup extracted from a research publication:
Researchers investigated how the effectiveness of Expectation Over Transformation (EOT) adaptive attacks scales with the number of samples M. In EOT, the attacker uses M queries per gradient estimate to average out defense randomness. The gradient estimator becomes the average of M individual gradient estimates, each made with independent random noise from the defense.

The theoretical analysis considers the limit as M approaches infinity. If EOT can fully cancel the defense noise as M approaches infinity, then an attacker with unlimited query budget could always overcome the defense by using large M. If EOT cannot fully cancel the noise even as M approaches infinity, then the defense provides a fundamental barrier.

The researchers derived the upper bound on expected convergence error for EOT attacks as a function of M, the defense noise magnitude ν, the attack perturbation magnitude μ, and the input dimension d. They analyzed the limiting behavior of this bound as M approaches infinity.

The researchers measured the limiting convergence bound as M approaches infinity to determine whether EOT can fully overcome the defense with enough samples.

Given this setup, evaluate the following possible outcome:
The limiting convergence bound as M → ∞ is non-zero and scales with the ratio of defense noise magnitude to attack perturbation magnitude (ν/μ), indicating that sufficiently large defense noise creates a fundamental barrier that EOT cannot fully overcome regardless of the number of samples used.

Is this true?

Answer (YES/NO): YES